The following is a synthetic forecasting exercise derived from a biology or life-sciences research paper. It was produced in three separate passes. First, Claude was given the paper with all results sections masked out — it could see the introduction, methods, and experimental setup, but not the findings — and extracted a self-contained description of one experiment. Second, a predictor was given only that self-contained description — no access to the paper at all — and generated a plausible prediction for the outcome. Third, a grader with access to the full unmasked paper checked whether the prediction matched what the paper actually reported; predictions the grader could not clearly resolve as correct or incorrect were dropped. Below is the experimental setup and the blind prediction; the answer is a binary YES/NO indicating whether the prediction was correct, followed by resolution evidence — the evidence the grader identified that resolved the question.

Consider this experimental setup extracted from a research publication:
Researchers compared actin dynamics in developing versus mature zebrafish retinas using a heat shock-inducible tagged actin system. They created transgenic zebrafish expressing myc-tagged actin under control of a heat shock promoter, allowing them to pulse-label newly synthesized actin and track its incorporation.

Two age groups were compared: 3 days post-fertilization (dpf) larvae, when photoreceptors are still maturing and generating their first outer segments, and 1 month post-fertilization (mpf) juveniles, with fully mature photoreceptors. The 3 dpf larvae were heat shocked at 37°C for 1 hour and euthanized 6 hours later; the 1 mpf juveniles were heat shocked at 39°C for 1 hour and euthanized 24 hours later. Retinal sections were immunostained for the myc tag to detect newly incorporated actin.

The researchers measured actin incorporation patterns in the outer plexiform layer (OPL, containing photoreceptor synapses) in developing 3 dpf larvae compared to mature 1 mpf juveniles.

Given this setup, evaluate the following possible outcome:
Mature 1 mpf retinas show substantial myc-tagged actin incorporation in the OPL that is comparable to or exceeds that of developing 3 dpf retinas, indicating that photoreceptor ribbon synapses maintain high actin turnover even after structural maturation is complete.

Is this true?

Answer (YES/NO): NO